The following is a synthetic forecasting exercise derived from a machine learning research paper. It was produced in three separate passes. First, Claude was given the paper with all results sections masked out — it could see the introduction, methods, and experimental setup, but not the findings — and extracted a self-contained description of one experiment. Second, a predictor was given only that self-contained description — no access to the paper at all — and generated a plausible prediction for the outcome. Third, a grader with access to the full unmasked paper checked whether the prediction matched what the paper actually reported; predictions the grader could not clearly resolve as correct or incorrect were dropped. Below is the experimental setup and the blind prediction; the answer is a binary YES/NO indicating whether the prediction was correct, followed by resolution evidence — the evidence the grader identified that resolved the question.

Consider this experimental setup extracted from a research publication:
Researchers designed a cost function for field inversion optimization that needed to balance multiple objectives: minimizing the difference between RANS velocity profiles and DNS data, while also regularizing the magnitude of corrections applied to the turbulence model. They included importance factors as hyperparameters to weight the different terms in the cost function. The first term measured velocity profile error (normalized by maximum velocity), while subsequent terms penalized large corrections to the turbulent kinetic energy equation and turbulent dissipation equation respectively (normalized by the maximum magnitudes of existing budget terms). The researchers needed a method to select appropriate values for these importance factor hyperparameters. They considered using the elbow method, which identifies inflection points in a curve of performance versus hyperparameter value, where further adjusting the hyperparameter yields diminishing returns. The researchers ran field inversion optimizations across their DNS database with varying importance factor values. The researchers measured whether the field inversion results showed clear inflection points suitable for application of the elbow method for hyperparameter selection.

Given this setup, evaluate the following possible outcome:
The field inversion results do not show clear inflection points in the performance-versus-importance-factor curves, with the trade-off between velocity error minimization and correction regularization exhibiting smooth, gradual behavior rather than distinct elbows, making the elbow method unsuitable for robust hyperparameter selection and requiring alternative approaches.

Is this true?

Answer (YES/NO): NO